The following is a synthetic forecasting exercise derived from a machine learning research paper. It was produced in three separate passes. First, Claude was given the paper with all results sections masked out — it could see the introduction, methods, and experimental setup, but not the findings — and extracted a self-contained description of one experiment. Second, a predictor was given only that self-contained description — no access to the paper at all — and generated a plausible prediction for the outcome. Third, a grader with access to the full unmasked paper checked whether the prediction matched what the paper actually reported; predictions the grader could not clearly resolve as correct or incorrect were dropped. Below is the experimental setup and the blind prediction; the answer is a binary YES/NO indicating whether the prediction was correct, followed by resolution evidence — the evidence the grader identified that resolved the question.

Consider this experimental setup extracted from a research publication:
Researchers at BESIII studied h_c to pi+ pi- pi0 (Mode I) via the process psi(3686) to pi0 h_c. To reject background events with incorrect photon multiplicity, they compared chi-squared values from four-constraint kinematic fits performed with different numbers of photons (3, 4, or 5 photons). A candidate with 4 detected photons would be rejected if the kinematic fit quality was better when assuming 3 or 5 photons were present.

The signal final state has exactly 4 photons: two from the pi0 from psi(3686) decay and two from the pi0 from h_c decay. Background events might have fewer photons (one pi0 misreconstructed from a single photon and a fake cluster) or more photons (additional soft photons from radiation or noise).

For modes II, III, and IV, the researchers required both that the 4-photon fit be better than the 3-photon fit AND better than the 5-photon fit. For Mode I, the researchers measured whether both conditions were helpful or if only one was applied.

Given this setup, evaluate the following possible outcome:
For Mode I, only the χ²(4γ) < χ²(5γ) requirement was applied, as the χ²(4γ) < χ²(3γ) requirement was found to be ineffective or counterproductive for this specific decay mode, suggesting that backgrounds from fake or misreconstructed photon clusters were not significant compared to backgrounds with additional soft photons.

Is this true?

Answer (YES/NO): NO